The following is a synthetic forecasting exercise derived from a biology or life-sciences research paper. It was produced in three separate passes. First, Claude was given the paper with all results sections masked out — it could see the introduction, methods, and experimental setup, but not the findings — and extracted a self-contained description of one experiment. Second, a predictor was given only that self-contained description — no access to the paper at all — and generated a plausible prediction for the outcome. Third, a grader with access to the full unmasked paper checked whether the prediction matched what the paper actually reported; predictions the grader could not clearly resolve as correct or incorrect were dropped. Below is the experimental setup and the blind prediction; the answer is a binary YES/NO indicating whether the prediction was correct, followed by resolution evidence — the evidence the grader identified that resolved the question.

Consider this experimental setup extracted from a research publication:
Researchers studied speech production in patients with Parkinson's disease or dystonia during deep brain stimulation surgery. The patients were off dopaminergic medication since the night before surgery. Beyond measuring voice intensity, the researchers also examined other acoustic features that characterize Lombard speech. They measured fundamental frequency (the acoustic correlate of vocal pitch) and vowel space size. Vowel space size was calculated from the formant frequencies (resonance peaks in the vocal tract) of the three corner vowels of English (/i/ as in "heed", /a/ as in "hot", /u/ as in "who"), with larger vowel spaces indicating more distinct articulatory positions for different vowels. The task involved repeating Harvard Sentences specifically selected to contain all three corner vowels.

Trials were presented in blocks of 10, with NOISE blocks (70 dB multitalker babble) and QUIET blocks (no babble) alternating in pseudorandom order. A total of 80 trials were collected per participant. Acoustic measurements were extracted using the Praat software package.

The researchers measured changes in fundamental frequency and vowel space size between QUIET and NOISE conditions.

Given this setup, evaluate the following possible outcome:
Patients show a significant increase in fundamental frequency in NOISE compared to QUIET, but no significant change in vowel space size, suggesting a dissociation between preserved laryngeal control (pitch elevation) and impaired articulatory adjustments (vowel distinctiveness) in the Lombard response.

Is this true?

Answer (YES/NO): NO